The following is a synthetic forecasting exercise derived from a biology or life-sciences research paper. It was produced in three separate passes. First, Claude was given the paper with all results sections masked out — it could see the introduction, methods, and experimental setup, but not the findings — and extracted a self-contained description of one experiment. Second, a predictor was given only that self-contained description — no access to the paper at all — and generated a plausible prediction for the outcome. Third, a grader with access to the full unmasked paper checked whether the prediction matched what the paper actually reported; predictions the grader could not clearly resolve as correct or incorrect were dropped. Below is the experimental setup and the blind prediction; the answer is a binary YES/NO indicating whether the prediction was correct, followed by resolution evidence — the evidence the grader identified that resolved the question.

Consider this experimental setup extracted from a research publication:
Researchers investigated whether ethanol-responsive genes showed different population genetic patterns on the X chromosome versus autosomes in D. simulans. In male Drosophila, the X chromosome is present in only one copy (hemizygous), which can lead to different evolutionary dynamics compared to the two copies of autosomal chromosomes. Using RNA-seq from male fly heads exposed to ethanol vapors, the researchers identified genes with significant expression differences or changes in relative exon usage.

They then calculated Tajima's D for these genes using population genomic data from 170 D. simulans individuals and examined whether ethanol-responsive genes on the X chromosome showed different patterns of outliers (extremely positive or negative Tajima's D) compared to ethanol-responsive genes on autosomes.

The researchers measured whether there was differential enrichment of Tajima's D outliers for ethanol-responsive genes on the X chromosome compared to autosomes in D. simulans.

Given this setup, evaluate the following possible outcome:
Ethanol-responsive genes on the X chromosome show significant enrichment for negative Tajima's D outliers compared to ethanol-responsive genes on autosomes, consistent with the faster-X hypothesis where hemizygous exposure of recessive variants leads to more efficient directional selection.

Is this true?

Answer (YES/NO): NO